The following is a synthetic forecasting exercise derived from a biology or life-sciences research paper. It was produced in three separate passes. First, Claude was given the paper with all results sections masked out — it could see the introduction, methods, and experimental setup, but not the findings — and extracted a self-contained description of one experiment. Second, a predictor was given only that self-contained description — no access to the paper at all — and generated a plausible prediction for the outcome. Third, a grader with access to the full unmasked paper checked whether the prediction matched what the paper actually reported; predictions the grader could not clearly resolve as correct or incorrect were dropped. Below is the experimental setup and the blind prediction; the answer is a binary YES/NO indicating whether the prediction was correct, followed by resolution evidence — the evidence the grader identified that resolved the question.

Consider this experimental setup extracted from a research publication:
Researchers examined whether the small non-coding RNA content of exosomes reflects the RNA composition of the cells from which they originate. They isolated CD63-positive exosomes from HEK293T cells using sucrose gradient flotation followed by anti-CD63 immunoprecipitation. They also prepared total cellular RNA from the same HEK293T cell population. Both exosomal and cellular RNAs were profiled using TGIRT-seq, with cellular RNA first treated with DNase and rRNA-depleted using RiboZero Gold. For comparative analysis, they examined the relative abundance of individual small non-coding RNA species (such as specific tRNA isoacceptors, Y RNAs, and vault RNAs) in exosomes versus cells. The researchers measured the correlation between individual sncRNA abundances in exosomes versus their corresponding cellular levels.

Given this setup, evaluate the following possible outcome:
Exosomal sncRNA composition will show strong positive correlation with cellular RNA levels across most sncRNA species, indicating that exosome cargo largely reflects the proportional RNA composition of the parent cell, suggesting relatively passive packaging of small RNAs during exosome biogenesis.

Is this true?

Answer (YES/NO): NO